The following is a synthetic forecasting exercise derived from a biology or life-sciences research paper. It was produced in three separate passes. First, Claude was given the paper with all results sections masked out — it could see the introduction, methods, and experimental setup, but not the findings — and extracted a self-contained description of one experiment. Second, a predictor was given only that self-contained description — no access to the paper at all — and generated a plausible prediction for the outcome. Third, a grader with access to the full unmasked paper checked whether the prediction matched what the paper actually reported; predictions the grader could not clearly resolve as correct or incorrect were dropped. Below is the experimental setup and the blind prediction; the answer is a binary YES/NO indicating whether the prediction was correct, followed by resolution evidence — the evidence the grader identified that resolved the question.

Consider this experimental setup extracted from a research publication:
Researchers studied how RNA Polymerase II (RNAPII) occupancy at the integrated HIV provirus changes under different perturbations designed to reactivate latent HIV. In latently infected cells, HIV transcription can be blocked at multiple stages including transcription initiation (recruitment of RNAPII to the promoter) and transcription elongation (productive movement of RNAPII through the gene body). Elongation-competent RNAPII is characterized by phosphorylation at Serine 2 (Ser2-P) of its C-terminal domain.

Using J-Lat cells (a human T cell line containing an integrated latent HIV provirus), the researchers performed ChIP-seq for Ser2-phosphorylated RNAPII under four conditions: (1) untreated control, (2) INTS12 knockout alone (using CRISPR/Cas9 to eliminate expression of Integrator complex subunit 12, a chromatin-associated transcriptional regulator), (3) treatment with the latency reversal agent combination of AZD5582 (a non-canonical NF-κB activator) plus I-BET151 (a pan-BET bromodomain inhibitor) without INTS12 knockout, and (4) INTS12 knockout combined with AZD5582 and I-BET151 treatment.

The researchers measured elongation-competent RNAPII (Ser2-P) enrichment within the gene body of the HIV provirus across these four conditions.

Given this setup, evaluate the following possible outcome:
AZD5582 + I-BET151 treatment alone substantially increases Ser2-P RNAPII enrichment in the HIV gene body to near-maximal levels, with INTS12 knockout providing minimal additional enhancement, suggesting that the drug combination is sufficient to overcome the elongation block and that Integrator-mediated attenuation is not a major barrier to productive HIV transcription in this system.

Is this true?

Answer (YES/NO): NO